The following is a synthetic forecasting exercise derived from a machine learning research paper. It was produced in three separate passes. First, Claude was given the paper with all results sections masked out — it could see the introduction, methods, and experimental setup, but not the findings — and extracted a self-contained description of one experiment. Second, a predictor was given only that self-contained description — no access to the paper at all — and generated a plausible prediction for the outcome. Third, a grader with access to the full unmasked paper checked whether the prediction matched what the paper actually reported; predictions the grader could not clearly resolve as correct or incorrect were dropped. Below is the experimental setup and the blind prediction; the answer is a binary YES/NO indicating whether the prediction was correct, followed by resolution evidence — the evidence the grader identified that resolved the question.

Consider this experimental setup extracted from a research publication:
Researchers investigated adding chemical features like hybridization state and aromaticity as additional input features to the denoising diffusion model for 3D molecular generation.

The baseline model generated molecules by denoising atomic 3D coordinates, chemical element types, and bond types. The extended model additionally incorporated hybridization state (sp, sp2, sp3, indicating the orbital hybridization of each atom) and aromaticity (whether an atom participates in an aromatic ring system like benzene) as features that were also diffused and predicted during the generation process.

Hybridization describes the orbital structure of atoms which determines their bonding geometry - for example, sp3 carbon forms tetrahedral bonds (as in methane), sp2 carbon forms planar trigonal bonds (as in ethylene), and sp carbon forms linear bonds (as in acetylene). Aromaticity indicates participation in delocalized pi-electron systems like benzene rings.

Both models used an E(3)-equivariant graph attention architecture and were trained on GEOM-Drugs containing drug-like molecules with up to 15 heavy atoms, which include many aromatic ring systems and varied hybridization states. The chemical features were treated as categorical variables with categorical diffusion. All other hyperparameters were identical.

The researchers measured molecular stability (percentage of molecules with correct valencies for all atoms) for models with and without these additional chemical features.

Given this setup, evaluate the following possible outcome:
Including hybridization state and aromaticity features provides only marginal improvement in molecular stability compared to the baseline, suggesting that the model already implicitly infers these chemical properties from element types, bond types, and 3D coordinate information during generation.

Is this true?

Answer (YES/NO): NO